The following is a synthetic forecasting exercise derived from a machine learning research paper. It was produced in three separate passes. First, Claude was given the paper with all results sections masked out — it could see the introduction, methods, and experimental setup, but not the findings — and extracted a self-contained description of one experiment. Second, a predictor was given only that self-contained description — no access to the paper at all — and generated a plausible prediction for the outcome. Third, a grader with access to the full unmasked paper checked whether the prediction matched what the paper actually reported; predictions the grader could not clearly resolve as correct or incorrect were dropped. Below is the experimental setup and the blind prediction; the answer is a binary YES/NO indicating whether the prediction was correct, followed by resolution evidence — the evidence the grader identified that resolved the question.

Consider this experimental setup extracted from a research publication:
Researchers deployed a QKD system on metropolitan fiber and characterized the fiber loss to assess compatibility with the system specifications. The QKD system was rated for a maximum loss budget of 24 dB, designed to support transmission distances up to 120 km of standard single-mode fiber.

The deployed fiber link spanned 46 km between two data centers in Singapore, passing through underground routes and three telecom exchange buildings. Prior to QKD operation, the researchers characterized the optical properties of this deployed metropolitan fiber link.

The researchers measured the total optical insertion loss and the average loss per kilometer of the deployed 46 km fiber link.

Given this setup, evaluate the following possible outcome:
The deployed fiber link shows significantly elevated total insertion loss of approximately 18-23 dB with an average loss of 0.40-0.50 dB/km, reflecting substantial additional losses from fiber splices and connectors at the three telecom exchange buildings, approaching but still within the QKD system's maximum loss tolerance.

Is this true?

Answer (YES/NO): NO